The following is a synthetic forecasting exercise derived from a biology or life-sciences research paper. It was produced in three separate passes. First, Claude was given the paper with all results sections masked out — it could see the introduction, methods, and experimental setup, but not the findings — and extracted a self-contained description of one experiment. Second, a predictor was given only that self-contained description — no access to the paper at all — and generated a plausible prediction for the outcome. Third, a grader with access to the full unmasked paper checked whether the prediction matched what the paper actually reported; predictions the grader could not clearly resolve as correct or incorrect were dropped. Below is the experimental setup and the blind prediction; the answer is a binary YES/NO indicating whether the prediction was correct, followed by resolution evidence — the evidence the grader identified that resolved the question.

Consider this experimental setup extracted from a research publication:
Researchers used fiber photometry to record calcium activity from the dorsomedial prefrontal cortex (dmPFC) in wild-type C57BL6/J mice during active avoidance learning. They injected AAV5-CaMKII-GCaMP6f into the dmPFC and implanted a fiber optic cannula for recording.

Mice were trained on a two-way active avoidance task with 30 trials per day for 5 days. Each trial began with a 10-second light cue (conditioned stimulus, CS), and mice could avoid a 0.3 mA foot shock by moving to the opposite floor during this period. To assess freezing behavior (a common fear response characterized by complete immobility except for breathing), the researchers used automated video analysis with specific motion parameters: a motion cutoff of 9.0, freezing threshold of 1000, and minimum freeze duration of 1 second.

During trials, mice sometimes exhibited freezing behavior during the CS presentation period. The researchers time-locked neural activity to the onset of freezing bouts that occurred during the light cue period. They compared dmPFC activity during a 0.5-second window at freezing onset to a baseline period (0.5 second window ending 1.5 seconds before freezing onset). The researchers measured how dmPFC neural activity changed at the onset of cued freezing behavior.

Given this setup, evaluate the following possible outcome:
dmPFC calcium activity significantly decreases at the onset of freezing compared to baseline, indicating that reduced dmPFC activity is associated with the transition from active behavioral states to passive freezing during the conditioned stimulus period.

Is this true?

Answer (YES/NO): YES